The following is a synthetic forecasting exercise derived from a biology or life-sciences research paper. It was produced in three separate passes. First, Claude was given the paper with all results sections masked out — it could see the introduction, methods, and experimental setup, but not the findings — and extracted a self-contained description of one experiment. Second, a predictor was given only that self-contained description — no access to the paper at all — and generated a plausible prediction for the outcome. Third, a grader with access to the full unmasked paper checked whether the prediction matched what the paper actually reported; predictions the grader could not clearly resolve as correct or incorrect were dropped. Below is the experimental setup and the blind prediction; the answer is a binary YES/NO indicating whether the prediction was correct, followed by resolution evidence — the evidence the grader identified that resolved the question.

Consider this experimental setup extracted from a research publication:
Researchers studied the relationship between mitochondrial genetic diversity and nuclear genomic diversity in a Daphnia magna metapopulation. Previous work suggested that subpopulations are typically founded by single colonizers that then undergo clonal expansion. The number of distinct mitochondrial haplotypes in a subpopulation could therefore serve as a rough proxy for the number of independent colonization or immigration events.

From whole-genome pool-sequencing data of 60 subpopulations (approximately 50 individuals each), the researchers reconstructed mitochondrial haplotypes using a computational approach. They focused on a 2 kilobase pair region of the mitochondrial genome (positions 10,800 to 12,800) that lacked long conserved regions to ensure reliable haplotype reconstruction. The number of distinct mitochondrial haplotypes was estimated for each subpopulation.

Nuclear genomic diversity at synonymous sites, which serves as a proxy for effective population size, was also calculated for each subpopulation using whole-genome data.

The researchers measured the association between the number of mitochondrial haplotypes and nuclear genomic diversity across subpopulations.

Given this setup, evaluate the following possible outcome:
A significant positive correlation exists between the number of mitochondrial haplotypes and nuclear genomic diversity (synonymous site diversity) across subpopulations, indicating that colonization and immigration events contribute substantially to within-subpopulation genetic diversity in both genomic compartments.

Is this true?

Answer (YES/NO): NO